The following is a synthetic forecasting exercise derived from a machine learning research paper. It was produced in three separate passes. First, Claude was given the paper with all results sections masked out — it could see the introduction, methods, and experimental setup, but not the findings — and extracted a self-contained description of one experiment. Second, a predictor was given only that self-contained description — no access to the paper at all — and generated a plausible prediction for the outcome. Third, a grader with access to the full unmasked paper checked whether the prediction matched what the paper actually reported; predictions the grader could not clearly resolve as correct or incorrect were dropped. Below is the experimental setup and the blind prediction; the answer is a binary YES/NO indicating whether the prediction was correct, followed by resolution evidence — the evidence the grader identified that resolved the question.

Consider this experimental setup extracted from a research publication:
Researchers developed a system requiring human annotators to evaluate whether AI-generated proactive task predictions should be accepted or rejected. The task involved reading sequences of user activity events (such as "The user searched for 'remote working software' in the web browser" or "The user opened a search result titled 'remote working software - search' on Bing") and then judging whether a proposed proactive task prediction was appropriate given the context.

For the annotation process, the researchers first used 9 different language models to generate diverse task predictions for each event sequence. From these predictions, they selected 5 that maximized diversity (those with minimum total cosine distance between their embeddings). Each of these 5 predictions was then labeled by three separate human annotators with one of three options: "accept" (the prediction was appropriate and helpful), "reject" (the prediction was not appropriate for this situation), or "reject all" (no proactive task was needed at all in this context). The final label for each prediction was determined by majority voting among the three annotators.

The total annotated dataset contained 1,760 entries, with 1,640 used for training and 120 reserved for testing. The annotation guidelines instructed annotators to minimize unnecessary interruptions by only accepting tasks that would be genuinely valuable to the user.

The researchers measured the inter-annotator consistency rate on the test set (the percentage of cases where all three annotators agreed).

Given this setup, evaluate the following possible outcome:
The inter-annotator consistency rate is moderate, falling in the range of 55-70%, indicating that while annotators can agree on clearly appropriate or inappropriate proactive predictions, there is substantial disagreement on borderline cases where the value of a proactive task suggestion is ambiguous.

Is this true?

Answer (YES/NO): NO